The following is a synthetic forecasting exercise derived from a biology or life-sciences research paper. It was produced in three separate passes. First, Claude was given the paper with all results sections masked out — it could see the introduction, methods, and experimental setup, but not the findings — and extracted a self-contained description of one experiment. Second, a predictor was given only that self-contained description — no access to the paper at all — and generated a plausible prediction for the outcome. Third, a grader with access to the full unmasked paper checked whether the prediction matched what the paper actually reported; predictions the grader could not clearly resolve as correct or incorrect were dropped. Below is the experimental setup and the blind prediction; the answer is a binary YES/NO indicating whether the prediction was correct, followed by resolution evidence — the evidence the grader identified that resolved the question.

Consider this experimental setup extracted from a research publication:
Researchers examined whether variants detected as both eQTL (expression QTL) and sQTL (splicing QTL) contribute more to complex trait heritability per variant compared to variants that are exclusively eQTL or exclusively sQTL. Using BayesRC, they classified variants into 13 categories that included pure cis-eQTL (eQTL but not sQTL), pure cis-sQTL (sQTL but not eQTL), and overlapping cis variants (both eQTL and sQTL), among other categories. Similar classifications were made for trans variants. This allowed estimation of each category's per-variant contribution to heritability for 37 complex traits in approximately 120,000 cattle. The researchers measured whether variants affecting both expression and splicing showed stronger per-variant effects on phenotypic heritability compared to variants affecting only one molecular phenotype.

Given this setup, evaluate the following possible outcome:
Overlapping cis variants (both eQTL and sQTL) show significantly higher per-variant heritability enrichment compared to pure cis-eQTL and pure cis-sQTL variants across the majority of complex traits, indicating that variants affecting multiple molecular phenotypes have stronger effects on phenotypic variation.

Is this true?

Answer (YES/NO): NO